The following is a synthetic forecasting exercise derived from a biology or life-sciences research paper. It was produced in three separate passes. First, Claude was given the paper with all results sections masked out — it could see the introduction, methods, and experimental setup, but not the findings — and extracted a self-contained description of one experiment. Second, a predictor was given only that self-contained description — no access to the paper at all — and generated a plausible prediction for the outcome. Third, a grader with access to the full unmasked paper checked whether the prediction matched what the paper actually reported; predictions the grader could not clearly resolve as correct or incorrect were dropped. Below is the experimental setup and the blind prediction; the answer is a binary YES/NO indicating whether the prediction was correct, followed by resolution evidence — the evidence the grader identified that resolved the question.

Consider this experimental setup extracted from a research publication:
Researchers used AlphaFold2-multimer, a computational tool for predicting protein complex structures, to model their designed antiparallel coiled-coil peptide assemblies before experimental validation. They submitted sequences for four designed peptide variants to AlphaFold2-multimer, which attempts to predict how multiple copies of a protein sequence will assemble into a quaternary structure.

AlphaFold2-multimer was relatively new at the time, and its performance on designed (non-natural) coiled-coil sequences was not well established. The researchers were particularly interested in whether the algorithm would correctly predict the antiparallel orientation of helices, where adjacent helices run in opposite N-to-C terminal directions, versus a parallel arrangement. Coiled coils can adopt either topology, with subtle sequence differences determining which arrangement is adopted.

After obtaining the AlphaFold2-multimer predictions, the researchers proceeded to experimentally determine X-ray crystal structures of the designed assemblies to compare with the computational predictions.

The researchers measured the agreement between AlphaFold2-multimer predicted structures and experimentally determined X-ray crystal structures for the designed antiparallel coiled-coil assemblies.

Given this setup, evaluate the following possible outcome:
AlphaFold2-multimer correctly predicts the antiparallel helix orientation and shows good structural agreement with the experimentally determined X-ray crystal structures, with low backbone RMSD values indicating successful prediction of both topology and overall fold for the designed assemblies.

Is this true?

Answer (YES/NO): YES